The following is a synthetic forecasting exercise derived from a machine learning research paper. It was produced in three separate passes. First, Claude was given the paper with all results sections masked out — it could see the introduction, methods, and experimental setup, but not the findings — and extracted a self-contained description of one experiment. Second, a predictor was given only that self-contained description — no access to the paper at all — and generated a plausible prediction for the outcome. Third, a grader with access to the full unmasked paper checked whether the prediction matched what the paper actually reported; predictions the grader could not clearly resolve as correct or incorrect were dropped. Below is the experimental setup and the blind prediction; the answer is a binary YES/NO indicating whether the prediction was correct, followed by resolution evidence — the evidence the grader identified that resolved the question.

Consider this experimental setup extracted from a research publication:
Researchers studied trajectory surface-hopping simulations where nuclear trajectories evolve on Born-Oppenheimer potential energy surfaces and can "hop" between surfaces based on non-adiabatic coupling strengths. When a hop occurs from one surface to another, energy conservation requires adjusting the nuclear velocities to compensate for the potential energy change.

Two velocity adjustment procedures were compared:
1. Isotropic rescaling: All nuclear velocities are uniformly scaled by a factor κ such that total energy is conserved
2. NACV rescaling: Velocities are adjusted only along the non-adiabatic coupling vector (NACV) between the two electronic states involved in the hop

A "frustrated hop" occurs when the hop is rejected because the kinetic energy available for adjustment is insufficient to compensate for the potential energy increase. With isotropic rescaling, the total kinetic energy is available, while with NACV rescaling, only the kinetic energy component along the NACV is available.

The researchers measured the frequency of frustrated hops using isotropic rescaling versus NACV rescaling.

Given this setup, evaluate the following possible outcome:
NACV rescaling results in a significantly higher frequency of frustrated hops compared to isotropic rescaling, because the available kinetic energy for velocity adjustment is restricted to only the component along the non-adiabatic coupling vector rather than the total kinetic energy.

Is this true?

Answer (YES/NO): YES